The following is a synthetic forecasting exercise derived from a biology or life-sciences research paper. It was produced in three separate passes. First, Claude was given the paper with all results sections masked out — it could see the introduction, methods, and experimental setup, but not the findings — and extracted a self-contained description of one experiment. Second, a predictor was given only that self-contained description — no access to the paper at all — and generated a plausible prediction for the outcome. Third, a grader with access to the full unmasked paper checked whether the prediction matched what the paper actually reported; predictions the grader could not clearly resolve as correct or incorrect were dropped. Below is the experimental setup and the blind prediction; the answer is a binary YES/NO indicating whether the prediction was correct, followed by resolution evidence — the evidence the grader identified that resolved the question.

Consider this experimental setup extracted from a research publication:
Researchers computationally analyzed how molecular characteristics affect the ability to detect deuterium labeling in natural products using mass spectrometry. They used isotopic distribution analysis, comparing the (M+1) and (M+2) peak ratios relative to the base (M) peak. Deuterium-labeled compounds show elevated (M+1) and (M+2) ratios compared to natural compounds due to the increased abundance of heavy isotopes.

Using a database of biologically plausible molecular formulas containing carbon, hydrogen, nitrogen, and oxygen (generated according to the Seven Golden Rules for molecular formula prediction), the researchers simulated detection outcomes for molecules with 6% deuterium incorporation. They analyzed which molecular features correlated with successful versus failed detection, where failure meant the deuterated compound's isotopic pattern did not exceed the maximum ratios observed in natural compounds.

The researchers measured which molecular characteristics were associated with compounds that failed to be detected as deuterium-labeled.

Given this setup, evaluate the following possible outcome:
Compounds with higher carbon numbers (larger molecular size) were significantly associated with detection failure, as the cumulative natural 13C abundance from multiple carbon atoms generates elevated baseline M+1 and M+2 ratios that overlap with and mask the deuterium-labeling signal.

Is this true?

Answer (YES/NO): NO